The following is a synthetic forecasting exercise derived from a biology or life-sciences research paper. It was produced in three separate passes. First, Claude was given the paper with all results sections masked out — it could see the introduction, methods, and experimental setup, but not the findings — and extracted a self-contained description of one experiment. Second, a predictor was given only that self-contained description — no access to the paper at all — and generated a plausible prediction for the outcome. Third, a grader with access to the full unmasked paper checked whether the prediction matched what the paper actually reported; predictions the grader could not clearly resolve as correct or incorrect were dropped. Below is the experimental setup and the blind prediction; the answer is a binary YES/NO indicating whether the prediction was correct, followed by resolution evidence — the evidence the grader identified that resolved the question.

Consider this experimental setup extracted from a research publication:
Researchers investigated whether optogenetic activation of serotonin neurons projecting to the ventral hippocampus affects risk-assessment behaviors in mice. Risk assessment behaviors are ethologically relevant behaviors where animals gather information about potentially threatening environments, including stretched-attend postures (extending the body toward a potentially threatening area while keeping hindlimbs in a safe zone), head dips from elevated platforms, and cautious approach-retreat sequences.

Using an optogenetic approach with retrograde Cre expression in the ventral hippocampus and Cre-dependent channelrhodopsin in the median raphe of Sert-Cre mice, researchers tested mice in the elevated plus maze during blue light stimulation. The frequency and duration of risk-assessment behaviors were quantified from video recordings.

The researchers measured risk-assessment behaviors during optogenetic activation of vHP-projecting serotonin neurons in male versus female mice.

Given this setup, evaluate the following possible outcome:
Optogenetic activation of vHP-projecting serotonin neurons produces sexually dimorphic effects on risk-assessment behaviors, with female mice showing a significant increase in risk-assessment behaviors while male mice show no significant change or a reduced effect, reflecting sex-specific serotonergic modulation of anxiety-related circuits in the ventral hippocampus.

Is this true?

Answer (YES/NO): NO